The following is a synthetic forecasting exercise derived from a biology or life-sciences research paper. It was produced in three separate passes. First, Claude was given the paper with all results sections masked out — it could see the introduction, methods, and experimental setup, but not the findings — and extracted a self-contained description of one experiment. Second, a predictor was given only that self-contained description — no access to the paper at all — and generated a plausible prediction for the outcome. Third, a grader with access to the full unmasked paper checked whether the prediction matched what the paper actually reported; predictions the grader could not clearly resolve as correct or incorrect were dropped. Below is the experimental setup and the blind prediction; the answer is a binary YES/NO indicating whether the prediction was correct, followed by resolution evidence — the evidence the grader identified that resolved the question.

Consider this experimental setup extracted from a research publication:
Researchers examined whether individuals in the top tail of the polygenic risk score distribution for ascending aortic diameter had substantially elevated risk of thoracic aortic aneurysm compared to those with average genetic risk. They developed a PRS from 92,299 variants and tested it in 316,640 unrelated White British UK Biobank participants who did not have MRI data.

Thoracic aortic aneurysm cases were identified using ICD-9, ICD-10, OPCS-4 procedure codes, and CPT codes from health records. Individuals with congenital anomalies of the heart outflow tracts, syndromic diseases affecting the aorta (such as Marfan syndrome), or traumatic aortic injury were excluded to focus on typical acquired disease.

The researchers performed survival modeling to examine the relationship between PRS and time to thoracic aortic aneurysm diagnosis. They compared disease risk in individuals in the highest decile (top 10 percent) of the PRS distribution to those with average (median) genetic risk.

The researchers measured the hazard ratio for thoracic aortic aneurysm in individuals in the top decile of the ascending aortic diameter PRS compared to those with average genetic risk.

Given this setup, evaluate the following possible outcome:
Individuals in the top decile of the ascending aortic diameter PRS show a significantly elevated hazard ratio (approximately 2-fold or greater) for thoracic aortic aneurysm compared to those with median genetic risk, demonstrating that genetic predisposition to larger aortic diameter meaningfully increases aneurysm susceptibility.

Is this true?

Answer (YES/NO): NO